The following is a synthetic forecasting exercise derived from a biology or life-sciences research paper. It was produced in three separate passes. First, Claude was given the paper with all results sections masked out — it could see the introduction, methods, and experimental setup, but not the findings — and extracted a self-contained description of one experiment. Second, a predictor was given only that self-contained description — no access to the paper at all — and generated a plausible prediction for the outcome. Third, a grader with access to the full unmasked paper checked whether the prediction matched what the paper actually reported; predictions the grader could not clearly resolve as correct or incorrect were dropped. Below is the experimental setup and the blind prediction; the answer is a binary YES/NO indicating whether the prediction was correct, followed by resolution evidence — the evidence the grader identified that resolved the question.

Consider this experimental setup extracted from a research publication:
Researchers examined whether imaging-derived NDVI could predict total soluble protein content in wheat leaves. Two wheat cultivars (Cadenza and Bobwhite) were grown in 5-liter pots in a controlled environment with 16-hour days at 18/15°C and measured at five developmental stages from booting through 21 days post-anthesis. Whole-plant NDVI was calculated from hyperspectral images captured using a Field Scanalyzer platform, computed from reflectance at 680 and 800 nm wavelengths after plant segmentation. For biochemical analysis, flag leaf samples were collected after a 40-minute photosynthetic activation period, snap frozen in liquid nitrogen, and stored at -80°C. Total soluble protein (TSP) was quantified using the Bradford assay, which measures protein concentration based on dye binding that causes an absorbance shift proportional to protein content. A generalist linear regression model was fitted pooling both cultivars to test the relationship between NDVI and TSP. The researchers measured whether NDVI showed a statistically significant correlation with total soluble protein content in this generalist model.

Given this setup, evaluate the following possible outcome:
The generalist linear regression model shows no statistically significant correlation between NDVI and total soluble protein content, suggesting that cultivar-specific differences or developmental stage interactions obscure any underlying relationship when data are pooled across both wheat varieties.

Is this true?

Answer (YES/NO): NO